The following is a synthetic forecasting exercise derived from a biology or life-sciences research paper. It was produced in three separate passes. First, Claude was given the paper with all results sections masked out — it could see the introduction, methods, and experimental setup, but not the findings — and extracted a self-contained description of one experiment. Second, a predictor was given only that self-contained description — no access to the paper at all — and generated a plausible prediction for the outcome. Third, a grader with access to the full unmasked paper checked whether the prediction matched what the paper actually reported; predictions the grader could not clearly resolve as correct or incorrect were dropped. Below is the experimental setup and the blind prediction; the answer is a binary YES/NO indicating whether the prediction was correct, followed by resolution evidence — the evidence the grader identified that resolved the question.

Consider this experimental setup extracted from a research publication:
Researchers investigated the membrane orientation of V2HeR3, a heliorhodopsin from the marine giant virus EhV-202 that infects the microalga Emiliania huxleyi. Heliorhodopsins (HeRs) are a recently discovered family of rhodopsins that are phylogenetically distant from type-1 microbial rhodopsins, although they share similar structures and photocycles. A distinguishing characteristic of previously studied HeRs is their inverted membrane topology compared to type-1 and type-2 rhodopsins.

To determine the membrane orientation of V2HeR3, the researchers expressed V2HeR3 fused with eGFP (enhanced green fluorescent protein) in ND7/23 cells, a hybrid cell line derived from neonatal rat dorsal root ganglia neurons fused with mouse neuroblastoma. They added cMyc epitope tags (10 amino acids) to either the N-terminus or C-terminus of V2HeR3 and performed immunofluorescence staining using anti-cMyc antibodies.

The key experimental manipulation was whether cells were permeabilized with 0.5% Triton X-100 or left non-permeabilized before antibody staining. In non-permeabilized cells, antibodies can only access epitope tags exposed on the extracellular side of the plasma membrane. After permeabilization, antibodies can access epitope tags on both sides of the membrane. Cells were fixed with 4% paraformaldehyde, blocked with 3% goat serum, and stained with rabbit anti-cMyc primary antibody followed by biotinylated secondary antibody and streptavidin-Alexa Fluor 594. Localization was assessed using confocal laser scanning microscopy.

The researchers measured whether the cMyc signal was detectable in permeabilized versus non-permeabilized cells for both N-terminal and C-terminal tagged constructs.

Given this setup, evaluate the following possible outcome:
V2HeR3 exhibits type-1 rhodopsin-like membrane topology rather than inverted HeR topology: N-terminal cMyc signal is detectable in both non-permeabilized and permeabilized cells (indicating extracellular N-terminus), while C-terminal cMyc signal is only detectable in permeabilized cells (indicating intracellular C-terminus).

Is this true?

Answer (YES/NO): NO